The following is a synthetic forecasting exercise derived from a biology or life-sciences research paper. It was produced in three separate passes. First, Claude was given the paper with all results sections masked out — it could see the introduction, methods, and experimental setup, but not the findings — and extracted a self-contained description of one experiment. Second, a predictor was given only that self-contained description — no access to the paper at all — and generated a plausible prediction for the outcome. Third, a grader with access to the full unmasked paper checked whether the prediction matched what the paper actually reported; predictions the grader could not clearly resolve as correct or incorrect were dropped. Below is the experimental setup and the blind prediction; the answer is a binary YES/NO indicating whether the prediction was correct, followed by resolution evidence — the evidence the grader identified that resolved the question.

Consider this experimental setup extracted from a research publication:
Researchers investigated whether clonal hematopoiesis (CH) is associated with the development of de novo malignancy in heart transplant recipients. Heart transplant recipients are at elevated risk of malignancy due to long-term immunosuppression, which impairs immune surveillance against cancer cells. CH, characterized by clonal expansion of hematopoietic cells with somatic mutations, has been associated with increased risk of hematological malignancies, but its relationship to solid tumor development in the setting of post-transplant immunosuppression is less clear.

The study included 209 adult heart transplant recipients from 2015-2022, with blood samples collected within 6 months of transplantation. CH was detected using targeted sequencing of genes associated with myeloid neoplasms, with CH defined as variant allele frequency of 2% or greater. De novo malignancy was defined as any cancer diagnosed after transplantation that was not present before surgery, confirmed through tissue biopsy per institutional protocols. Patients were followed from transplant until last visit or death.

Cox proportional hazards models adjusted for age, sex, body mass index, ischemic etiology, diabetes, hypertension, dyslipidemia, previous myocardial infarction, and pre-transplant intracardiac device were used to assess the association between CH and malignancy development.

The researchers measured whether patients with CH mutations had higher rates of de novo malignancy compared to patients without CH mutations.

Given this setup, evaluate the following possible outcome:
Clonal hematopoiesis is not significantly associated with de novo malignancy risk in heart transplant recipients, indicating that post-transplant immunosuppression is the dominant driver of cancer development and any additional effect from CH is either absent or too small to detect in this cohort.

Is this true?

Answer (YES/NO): YES